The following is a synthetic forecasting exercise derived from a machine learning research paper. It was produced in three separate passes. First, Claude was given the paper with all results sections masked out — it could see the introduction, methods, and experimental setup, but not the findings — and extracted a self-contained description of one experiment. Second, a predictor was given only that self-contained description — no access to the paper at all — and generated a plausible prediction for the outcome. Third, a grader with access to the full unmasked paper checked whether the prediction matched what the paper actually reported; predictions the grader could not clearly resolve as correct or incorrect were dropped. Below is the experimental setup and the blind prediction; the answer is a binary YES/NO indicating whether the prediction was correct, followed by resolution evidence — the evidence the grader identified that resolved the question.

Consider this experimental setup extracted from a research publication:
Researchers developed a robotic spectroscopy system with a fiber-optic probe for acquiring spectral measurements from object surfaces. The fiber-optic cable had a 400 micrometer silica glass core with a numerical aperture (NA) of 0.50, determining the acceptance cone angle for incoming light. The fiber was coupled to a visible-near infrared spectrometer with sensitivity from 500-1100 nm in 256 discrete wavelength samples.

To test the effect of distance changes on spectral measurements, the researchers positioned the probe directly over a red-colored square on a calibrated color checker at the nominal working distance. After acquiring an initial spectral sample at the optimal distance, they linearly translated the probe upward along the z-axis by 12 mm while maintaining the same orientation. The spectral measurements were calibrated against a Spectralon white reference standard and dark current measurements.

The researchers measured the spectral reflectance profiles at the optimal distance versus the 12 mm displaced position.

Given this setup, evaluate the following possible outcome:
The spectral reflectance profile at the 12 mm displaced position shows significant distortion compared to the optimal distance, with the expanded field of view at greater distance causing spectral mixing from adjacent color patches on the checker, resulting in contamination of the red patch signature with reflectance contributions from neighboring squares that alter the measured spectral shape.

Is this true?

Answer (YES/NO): YES